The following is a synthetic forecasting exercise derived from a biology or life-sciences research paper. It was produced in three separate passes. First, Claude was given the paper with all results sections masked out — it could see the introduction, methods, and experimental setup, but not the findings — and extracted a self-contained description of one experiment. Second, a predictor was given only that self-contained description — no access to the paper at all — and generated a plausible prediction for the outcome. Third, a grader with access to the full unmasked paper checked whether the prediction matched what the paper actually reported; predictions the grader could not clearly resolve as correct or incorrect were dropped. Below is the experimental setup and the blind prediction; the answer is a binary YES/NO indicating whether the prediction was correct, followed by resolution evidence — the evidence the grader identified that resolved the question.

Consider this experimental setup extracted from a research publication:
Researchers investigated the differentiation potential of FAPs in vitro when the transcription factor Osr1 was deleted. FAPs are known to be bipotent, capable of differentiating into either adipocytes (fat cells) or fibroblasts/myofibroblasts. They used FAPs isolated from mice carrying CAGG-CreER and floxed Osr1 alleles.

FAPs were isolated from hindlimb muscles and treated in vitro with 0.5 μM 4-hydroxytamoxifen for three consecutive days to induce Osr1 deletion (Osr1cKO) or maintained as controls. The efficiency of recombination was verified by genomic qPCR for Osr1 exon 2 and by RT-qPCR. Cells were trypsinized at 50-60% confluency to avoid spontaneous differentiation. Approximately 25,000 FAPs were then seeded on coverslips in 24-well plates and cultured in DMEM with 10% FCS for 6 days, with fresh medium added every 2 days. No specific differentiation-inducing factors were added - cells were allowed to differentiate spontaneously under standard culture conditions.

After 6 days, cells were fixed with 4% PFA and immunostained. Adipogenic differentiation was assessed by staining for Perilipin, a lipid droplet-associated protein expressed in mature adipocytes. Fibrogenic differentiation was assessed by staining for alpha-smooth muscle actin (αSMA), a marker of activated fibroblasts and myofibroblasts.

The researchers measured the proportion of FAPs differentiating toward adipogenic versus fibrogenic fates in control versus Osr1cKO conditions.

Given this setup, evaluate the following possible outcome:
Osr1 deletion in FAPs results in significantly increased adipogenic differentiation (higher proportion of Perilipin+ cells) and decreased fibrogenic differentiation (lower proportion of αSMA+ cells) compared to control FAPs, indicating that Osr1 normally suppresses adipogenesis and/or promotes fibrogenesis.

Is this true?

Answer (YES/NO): NO